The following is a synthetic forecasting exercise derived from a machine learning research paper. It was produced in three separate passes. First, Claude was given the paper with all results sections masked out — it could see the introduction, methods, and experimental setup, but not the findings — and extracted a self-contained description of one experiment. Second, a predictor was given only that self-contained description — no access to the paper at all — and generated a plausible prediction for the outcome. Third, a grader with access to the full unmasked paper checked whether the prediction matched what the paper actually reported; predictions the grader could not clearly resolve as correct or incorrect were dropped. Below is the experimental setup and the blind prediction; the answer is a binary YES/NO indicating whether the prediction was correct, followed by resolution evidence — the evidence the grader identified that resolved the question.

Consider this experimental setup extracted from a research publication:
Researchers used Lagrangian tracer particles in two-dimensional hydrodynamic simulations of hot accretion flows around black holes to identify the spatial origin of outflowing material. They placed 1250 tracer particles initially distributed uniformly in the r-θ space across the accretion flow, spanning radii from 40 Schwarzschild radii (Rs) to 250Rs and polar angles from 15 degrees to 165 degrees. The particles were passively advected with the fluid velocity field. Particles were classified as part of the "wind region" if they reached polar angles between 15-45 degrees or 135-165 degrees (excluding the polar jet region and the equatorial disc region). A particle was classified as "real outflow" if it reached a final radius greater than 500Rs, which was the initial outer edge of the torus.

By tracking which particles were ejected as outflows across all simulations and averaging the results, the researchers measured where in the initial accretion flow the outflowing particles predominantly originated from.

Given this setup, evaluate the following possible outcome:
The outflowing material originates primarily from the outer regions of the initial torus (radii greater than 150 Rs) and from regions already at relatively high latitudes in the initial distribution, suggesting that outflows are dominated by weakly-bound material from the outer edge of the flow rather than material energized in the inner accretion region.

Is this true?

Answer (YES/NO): NO